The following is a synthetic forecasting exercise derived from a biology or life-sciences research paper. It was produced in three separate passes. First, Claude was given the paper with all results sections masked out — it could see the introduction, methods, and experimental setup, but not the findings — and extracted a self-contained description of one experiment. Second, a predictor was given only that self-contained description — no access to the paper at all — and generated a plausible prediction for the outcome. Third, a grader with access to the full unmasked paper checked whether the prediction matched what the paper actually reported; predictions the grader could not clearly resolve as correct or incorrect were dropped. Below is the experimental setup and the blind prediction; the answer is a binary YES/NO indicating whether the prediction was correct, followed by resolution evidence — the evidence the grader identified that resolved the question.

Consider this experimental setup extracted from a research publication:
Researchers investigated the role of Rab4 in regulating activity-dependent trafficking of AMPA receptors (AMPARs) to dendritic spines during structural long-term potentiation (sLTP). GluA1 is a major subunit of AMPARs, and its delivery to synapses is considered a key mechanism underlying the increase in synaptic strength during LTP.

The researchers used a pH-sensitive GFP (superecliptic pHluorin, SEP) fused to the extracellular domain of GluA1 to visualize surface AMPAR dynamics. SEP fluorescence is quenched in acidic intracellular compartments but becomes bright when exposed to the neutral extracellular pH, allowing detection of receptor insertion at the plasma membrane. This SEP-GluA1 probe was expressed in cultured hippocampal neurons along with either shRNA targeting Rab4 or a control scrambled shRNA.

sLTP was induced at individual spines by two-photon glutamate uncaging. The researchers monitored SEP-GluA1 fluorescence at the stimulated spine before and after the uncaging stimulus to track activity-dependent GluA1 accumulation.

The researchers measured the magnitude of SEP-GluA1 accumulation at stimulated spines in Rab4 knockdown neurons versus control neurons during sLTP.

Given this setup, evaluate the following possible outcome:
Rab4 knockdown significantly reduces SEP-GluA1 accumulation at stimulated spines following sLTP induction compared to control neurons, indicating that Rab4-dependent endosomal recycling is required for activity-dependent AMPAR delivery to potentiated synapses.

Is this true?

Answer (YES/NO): YES